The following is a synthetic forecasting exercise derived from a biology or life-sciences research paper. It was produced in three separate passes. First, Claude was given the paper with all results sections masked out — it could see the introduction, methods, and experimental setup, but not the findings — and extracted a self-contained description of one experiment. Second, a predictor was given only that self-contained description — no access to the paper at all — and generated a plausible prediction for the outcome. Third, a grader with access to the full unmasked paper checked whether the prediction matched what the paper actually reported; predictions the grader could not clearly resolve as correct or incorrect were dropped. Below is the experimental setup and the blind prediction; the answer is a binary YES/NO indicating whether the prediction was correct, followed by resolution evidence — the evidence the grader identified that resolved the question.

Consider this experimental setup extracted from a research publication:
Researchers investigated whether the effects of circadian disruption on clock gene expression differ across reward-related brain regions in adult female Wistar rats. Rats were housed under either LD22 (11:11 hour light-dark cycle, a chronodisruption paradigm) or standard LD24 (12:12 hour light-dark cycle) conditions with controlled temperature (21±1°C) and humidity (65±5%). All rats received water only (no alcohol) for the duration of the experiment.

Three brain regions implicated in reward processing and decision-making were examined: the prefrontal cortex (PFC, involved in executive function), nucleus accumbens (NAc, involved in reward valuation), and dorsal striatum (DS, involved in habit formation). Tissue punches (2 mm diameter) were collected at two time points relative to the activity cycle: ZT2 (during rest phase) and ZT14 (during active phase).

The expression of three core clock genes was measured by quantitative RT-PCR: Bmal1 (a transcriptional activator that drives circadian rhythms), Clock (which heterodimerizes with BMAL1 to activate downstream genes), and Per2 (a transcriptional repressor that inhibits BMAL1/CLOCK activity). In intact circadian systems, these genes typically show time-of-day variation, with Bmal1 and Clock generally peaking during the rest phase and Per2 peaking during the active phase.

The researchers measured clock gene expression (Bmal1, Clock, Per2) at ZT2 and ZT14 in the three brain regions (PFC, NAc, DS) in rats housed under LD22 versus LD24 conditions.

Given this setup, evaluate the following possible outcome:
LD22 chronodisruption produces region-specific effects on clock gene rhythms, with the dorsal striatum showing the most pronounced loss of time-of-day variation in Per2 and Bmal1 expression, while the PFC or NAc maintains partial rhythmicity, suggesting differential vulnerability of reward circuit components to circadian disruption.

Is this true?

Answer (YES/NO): NO